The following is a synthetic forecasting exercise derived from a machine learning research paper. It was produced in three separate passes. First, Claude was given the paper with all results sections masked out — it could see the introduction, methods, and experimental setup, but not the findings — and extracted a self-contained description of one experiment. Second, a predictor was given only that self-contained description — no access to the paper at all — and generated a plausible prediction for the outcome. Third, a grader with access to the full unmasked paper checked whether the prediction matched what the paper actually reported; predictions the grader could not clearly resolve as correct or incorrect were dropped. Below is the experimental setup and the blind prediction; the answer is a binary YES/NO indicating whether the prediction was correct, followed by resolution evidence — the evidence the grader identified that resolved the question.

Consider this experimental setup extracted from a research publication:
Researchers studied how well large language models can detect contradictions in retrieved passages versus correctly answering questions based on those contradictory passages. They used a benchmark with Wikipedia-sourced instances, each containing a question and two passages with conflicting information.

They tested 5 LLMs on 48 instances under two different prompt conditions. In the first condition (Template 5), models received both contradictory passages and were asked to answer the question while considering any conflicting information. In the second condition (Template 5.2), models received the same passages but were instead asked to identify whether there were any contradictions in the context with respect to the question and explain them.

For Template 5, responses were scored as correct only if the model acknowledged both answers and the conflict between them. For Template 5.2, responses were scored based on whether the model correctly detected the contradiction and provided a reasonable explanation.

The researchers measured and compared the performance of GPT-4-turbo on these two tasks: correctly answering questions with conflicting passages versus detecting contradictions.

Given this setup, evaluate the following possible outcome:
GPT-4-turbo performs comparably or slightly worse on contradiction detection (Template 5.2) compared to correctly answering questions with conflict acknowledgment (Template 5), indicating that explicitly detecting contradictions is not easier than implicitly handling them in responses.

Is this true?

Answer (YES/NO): NO